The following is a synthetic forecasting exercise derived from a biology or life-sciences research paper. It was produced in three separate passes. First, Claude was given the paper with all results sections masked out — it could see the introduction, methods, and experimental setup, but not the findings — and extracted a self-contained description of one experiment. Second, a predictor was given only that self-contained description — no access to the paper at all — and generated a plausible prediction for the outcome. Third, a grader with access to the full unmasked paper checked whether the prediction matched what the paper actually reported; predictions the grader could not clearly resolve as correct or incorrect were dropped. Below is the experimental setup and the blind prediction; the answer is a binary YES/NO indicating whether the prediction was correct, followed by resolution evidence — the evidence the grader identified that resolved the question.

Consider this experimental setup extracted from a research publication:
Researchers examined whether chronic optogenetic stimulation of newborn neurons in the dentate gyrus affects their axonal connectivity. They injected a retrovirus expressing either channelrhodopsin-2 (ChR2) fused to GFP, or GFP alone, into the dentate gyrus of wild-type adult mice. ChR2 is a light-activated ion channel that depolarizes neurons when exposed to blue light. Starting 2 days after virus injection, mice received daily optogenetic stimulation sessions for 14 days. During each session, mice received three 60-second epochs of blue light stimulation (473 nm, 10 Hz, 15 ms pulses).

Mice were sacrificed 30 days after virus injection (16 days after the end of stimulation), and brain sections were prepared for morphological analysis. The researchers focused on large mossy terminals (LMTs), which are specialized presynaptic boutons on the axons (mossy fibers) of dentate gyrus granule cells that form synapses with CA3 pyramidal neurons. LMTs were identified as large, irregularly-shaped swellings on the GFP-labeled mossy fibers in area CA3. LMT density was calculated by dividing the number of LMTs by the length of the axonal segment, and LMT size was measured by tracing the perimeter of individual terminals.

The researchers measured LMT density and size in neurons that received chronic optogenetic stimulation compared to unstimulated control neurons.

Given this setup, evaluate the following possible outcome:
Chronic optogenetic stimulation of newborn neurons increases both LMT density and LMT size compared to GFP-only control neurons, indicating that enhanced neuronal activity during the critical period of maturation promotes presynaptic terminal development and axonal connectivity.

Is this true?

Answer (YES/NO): NO